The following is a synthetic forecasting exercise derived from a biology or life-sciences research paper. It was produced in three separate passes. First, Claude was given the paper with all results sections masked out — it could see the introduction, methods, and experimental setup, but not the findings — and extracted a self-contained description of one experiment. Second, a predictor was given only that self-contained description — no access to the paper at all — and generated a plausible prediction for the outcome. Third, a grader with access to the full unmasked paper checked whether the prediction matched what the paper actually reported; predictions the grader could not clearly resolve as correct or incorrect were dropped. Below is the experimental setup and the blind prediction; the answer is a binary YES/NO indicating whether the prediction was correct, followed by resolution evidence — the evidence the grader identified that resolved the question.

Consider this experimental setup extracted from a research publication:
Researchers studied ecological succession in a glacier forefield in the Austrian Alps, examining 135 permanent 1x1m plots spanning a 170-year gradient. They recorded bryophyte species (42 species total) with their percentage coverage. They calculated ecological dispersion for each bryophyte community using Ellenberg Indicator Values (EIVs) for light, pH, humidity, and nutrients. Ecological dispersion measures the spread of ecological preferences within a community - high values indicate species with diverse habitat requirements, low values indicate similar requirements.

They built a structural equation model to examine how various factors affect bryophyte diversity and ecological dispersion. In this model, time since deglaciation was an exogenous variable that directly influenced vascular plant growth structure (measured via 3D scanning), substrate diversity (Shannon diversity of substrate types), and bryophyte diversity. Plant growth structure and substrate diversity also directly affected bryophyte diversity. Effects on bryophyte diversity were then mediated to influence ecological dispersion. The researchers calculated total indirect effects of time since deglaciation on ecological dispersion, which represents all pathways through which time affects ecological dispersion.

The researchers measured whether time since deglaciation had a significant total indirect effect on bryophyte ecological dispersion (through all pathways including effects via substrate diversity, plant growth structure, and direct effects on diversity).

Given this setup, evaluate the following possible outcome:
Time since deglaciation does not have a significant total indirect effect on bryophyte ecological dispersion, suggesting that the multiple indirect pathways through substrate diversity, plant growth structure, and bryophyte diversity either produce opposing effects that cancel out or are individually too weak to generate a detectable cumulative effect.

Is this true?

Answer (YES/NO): YES